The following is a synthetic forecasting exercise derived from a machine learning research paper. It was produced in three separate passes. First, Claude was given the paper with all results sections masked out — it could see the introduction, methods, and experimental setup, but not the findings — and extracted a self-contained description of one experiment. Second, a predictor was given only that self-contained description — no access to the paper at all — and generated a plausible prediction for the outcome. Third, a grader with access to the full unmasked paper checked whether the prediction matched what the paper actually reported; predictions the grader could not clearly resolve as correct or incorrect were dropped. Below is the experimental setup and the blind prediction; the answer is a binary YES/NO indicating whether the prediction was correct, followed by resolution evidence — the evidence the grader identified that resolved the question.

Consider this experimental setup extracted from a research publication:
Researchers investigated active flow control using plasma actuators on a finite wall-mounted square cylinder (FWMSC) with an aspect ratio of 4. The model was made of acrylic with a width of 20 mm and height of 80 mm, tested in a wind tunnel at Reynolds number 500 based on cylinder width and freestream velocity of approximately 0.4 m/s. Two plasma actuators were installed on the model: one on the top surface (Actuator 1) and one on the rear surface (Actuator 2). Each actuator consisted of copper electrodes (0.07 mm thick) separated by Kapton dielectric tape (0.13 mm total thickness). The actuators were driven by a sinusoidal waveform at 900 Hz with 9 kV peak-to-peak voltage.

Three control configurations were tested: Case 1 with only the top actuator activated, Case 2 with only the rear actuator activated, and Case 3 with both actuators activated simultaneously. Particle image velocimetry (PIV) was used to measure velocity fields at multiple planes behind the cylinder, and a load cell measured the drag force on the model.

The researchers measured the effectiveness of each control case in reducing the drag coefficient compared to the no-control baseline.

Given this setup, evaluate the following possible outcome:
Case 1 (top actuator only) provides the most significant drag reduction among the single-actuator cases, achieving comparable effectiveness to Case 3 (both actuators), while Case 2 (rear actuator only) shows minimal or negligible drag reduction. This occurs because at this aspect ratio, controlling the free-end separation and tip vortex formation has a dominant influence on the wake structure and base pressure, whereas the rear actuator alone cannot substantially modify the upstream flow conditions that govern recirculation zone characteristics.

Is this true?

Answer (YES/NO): NO